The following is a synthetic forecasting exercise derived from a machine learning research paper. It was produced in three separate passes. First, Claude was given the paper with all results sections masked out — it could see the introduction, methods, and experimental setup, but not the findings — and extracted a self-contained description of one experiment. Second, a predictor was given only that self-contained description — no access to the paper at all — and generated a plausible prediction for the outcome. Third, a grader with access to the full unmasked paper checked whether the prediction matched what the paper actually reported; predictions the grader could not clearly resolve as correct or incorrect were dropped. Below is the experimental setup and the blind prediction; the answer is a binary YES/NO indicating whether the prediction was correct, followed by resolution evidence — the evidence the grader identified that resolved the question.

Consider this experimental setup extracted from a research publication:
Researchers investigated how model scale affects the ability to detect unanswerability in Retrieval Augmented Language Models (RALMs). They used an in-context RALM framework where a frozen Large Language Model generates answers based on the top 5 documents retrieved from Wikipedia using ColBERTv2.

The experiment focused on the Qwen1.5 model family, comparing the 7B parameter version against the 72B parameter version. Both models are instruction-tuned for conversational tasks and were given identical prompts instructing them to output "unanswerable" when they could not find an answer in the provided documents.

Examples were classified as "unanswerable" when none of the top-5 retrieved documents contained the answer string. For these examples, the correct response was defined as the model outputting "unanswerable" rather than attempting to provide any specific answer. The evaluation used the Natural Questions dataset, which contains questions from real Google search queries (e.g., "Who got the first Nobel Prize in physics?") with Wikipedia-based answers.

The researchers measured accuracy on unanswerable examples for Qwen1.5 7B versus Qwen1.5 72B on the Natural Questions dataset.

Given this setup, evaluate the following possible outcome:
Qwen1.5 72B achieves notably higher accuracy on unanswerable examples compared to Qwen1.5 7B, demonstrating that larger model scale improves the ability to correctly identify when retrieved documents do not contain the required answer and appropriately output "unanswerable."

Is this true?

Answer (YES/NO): YES